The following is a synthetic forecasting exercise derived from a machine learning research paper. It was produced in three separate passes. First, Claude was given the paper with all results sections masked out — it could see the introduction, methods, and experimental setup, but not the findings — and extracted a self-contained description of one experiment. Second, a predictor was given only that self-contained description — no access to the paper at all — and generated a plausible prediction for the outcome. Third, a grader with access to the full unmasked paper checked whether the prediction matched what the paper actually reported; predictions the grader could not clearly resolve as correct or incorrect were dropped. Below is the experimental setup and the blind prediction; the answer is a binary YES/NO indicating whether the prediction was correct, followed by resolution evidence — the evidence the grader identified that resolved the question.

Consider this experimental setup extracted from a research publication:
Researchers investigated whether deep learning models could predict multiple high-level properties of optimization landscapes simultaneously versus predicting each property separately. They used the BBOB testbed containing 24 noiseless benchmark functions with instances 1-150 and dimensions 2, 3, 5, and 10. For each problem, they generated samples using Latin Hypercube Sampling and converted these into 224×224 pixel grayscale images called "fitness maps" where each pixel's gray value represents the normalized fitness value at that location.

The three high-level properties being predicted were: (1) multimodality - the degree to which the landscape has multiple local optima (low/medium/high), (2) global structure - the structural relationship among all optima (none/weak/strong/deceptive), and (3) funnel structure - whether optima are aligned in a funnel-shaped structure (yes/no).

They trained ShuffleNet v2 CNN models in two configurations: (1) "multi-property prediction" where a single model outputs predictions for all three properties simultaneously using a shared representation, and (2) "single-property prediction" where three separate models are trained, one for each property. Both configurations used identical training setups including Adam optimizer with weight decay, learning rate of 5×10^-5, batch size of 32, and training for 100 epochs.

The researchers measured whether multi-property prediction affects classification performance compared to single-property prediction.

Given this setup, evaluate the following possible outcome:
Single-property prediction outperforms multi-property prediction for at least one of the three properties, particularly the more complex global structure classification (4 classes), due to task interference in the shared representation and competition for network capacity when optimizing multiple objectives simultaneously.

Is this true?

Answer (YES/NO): NO